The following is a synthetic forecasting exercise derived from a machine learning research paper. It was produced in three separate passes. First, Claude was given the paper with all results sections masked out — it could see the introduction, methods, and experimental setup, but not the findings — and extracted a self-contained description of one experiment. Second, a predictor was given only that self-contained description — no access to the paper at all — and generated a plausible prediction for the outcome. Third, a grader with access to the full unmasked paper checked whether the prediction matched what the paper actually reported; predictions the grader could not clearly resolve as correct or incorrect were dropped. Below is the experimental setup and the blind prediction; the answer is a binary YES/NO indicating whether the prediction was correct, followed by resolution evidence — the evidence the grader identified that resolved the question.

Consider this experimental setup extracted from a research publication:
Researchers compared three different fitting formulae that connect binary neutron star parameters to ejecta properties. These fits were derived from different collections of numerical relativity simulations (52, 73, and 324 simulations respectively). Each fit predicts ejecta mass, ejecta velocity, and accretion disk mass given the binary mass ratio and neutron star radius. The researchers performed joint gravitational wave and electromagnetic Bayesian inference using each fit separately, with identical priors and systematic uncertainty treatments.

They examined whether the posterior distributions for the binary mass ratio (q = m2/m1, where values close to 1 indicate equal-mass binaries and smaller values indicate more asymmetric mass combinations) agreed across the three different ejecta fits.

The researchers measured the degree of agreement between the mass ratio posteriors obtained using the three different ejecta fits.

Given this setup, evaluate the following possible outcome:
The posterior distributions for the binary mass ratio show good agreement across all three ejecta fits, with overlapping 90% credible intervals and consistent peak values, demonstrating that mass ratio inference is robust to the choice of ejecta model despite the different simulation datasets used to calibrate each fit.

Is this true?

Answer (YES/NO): NO